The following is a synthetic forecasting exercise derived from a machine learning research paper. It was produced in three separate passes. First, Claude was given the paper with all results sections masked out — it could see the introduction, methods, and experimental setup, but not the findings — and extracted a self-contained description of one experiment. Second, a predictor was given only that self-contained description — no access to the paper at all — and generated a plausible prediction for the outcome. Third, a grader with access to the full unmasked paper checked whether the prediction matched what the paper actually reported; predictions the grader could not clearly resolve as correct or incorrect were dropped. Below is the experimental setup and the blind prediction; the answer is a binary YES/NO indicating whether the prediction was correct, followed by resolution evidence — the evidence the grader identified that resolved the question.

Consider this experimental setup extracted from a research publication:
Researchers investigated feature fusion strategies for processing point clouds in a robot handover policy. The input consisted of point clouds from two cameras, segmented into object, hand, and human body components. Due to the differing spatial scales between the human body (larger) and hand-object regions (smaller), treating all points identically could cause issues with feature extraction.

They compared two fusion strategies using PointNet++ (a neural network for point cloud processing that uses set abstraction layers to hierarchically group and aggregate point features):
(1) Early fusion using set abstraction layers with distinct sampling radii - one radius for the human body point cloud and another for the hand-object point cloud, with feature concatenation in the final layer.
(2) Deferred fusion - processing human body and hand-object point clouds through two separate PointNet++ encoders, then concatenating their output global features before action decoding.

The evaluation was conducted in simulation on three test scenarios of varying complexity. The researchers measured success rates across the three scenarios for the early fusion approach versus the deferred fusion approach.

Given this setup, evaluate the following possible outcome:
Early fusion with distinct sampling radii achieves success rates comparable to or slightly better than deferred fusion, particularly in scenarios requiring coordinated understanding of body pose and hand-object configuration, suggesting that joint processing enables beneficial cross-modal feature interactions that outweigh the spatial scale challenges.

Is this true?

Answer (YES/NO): NO